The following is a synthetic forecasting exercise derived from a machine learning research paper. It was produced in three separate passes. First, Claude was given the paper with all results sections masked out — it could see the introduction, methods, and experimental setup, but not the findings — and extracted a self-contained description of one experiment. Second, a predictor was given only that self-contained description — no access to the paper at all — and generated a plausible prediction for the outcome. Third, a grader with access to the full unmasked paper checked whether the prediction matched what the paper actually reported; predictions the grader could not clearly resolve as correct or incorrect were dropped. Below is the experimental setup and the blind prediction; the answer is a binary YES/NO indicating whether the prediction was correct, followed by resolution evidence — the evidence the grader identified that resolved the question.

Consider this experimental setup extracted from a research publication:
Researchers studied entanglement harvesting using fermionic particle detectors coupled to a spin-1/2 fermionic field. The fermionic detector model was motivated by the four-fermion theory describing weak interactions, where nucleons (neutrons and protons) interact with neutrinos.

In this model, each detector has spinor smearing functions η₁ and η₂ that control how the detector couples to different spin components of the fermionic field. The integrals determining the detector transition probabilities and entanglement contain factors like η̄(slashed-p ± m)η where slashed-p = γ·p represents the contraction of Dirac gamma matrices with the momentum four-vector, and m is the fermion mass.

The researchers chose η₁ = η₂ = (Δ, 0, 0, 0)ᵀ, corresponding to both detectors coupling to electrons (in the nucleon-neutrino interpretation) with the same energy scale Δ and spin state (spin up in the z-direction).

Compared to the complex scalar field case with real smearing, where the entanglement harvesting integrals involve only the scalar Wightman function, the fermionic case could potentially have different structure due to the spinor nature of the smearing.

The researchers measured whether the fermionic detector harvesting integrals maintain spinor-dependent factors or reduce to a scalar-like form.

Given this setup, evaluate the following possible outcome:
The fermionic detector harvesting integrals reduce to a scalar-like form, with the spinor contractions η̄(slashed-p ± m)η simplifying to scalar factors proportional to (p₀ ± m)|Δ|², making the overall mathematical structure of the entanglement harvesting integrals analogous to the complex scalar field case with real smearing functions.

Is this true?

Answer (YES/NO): YES